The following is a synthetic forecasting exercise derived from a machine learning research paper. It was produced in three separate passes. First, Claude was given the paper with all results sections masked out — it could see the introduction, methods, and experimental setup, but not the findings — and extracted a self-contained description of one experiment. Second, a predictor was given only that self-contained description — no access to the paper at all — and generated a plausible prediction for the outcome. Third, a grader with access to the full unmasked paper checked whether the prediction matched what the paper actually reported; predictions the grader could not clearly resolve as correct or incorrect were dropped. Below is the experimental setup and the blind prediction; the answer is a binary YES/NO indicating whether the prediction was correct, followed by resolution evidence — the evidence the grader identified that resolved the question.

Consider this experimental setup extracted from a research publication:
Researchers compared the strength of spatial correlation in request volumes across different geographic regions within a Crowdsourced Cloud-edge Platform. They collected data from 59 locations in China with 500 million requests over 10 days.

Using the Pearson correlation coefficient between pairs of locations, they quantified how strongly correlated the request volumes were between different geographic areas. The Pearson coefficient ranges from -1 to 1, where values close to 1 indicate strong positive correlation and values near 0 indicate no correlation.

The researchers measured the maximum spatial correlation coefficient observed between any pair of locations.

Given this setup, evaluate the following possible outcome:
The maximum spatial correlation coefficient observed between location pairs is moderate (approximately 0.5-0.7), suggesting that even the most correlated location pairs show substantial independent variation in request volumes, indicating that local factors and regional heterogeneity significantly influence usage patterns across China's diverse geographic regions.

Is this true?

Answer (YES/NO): NO